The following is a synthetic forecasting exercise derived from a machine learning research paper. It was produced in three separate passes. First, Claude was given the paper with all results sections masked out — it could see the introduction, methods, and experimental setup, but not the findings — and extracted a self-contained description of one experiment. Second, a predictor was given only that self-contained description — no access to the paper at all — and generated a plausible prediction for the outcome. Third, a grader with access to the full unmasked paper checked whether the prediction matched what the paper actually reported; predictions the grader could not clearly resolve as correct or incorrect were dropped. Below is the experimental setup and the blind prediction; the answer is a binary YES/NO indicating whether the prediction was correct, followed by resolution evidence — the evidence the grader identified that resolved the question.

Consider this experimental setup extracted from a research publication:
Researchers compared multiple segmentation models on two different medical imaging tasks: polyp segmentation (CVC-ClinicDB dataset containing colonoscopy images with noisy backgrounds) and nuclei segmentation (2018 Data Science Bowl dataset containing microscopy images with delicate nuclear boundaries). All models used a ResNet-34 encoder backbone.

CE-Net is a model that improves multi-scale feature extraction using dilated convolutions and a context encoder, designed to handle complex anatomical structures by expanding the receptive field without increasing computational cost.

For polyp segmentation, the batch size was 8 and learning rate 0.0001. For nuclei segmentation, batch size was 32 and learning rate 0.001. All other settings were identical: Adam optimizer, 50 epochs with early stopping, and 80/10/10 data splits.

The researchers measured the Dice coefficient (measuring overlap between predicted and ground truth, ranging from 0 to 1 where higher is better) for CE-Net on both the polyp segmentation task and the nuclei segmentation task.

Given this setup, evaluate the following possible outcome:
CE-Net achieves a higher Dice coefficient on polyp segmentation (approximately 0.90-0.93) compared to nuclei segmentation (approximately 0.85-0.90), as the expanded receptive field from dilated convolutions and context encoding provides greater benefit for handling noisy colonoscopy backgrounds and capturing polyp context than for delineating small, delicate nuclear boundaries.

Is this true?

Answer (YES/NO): NO